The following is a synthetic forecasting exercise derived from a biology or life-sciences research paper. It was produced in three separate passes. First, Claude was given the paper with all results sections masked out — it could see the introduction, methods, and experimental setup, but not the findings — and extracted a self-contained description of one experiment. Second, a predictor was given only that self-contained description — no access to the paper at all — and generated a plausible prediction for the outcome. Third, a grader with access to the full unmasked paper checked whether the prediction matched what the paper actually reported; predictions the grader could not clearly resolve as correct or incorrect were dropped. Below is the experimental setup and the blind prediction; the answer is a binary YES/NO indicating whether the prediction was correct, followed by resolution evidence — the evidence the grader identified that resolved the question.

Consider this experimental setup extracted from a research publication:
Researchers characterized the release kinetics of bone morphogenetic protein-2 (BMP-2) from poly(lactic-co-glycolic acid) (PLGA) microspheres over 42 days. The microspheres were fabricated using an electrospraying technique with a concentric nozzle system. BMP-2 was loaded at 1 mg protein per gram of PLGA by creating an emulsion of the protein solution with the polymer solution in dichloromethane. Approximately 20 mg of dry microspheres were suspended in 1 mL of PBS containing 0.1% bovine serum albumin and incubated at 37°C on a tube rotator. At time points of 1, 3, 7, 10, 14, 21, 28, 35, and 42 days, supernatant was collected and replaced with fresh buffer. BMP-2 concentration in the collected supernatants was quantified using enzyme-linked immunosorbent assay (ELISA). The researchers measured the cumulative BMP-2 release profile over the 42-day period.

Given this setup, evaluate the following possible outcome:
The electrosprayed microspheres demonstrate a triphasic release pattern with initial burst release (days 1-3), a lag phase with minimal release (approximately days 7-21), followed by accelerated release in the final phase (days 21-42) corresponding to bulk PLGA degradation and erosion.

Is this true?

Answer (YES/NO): YES